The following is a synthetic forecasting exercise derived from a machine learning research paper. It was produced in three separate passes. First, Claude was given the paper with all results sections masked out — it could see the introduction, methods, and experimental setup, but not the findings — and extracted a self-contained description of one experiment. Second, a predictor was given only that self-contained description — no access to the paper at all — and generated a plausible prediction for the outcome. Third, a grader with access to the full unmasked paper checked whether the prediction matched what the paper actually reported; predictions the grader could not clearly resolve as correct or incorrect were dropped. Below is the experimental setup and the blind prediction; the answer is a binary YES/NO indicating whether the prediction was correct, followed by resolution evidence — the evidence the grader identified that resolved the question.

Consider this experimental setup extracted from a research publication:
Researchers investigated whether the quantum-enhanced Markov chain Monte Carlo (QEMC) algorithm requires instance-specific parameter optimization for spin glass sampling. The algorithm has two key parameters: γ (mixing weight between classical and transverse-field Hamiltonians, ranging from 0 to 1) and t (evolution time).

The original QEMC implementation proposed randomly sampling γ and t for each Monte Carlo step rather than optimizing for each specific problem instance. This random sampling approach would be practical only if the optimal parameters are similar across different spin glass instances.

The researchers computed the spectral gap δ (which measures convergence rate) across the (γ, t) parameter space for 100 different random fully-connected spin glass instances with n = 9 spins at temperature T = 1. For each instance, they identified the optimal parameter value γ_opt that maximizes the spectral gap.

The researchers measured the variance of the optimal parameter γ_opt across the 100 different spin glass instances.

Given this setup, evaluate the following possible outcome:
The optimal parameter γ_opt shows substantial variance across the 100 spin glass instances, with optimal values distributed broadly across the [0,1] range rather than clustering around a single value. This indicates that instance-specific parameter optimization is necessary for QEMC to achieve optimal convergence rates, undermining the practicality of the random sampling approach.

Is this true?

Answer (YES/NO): NO